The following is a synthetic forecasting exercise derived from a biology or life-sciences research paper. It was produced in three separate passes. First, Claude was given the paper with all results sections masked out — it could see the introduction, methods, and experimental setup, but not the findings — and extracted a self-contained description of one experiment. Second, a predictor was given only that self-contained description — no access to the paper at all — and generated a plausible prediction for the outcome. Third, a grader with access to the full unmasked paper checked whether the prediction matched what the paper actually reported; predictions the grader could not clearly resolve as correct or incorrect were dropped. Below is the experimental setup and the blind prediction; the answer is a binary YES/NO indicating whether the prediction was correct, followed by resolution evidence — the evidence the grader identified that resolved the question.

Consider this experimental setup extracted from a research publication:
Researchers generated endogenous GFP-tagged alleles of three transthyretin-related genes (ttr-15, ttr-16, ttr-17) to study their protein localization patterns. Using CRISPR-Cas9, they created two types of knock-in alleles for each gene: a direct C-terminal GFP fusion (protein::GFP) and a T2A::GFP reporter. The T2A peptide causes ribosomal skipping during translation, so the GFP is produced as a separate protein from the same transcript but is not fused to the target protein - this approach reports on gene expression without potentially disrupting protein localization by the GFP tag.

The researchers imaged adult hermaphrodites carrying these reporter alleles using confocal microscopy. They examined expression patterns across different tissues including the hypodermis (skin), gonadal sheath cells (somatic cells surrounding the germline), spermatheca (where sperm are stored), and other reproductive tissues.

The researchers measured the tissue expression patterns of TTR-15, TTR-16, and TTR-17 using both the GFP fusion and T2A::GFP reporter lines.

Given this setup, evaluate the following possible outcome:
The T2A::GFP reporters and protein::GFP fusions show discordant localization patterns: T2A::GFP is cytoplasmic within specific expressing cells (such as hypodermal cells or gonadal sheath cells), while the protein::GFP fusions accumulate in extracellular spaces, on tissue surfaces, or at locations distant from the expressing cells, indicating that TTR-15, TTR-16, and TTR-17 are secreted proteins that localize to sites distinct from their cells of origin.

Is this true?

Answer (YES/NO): NO